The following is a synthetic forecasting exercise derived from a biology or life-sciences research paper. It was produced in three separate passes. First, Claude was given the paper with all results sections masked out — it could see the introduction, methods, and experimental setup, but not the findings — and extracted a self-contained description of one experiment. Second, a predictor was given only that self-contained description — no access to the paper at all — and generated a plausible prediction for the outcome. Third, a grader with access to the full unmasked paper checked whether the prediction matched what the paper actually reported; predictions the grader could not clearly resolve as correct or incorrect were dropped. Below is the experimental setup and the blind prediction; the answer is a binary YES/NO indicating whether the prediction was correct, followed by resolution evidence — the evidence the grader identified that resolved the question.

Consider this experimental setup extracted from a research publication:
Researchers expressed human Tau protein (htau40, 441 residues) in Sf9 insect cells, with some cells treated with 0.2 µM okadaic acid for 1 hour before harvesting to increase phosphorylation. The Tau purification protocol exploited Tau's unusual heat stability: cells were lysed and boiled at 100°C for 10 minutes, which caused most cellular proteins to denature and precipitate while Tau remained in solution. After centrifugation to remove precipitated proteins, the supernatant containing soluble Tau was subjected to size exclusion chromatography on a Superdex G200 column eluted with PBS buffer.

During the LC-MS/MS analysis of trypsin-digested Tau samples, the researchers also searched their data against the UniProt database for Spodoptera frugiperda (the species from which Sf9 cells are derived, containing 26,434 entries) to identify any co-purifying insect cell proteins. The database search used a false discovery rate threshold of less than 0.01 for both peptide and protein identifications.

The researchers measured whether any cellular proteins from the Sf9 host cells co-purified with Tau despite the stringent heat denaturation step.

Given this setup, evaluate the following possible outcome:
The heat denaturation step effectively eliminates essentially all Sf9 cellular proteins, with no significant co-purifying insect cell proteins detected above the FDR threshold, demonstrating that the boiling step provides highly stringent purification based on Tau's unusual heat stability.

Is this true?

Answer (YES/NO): NO